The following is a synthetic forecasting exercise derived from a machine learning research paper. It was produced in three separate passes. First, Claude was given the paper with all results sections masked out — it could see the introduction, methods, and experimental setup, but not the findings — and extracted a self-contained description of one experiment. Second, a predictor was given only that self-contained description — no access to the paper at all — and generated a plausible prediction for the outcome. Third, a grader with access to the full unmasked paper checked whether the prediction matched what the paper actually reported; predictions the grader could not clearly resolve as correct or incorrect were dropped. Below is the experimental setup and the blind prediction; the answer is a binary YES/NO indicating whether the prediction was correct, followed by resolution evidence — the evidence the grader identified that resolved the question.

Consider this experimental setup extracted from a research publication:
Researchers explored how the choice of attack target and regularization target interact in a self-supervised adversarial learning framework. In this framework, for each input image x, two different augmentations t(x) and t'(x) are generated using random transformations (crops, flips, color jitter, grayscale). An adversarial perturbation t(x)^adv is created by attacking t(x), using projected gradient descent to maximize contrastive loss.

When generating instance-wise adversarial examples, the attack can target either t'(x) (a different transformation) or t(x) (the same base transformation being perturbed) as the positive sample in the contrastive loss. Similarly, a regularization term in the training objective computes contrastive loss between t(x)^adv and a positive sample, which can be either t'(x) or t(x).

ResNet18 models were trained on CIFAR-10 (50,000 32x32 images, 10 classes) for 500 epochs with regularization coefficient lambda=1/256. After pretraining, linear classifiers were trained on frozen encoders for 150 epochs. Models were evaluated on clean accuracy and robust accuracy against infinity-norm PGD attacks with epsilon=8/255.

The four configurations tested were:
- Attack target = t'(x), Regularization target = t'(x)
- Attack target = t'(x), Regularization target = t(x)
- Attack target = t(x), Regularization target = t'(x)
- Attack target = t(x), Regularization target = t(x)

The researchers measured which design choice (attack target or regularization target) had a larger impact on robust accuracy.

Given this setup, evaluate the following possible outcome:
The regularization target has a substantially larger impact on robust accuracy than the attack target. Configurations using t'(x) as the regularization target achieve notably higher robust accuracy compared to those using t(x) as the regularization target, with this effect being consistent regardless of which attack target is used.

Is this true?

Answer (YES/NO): YES